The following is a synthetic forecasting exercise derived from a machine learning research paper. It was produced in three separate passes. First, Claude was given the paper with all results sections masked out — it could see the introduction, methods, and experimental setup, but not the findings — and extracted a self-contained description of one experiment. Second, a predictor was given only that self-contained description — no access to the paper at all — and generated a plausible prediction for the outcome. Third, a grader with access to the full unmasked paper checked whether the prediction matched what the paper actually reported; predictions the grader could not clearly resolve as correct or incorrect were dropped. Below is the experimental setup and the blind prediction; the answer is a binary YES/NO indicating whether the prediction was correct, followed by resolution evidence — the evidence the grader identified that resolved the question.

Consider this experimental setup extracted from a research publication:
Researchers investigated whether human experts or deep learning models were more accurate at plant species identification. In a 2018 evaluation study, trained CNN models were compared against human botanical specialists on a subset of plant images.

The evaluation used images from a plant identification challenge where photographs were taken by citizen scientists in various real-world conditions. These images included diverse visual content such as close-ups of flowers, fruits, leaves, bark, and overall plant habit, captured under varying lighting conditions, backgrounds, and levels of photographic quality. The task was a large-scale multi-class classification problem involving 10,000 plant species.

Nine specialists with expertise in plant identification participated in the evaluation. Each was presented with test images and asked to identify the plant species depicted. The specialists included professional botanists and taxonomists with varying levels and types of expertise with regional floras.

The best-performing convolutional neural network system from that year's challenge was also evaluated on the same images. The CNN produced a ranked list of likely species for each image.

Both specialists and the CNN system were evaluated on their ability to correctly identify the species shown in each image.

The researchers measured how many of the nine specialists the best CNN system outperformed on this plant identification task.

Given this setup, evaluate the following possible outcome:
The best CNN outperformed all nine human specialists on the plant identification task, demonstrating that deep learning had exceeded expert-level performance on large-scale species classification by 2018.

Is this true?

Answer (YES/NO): NO